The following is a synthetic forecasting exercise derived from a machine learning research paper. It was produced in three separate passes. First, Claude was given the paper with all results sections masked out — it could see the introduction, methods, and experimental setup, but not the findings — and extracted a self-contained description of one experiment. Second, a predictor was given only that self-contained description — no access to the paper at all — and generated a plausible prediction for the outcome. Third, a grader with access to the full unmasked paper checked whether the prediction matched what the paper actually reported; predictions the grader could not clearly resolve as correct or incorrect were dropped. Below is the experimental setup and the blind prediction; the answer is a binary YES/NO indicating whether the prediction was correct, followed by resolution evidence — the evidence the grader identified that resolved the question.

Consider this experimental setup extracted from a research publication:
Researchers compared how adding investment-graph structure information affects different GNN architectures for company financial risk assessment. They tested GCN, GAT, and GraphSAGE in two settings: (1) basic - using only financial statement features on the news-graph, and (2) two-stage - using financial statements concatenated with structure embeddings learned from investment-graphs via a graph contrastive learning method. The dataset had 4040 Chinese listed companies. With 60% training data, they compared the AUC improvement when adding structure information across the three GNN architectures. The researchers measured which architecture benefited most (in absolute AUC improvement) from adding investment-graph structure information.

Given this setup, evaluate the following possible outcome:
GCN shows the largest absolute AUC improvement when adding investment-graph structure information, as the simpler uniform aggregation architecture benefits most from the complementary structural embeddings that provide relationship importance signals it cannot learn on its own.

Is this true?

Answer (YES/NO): YES